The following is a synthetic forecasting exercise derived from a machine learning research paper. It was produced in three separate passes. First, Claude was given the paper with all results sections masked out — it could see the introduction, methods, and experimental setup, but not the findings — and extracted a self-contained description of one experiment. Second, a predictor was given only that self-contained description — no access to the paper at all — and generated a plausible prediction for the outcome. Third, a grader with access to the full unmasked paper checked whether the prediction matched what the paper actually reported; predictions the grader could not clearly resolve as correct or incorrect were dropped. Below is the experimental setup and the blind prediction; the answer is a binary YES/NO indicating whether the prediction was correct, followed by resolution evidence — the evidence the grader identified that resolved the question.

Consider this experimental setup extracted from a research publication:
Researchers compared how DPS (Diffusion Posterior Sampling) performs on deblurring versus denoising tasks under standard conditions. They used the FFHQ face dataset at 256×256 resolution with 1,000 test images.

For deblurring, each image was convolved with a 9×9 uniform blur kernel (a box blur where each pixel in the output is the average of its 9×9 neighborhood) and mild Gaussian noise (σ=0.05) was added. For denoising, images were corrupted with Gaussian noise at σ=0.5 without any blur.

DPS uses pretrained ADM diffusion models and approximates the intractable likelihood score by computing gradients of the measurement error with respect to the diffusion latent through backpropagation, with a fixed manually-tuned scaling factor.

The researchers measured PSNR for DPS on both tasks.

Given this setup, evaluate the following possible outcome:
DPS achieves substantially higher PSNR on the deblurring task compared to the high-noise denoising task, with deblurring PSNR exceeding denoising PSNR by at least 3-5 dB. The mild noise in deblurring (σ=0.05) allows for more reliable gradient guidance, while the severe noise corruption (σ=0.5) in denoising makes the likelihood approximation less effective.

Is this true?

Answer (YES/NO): NO